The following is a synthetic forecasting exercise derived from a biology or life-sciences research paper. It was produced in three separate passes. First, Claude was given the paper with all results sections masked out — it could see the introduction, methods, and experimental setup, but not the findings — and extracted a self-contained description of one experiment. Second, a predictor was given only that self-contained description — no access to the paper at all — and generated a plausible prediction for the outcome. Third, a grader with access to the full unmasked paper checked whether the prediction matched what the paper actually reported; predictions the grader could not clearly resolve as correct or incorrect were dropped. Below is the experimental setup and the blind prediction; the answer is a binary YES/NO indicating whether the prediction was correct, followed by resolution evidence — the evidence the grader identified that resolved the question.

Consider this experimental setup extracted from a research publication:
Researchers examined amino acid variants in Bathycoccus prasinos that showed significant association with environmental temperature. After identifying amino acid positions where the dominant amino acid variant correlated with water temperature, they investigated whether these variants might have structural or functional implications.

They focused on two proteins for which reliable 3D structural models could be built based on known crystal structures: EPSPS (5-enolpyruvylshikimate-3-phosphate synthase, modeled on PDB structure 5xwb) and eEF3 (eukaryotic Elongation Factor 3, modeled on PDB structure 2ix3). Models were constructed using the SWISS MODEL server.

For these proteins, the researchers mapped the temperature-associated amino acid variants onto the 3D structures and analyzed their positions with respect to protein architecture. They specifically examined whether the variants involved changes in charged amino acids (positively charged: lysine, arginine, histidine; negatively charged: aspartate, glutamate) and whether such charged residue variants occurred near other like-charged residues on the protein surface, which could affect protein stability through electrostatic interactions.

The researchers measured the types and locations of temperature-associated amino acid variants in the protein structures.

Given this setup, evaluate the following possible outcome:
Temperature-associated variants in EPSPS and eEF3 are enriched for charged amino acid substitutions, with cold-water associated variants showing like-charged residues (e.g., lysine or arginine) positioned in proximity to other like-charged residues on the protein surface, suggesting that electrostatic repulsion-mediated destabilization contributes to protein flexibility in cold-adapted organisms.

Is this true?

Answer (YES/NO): NO